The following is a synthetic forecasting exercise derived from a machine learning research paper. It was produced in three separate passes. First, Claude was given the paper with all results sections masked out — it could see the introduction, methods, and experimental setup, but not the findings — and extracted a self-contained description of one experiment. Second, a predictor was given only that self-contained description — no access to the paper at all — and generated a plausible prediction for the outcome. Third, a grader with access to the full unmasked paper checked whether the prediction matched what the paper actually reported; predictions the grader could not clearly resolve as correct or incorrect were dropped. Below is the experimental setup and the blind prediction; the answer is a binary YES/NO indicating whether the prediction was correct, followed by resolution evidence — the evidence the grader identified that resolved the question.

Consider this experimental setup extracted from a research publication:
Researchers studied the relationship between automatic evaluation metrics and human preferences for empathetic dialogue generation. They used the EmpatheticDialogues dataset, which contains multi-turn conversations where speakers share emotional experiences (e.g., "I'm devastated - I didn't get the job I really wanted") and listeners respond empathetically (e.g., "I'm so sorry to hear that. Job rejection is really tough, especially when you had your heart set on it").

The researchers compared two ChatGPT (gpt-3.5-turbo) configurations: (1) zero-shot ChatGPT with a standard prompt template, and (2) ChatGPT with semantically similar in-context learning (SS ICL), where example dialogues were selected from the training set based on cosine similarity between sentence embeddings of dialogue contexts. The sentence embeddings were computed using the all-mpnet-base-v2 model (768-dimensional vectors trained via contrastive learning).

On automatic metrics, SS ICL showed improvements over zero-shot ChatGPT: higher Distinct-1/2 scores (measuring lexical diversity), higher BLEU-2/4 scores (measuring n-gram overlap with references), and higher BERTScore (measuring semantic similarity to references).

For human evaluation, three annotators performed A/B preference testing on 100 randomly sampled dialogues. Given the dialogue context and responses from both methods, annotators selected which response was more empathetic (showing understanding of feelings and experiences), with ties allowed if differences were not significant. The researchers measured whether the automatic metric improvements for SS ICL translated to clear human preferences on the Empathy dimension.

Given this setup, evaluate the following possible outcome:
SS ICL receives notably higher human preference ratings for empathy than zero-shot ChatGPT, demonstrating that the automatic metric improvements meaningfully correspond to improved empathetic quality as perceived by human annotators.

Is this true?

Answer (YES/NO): NO